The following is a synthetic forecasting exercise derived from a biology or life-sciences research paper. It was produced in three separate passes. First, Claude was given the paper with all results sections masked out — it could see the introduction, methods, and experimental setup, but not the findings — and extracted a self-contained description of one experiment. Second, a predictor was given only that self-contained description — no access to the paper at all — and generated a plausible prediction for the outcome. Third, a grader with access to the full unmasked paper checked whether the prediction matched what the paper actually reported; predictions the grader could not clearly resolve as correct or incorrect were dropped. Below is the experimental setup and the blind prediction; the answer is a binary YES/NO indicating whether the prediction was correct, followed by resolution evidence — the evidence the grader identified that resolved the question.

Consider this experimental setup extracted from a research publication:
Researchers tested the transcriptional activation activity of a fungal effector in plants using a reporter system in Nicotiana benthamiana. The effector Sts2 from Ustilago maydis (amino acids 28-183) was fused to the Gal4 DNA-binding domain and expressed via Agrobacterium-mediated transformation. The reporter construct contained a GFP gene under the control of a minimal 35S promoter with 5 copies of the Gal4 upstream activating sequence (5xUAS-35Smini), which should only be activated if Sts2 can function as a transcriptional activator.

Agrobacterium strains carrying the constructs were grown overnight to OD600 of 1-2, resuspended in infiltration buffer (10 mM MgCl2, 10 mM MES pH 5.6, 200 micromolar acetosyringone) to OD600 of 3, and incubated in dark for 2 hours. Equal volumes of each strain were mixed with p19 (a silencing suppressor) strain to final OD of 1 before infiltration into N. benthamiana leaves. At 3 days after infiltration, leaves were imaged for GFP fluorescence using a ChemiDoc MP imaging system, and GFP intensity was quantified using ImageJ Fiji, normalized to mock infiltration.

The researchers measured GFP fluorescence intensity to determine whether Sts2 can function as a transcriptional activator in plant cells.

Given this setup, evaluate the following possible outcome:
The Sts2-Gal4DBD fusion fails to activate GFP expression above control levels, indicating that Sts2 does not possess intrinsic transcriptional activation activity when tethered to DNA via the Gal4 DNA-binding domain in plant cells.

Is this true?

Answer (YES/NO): NO